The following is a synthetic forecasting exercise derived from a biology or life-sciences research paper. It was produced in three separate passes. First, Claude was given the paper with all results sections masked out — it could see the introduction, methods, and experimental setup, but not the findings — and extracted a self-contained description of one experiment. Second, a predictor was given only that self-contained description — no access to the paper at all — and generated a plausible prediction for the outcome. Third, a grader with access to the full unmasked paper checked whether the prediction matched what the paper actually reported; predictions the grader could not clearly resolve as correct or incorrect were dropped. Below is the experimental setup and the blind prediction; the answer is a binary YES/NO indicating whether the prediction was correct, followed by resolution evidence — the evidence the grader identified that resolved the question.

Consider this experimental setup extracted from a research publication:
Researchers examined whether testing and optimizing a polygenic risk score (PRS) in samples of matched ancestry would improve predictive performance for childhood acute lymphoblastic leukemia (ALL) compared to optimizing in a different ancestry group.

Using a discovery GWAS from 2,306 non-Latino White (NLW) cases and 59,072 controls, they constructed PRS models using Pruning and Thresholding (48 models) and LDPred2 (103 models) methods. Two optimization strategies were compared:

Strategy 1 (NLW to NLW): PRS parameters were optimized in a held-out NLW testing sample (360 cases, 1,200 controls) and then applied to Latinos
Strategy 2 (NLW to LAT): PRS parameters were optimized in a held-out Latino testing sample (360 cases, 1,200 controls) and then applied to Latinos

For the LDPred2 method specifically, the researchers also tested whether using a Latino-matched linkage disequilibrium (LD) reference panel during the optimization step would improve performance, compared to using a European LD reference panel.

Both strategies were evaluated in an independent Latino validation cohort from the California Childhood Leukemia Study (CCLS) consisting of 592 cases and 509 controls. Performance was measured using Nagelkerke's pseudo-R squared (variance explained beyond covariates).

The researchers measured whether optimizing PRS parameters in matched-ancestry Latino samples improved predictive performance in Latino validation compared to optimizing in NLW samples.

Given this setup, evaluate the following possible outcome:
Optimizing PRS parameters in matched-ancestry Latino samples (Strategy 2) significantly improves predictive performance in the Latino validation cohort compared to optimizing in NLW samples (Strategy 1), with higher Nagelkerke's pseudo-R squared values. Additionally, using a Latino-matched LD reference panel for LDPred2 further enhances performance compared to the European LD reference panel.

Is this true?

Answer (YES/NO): NO